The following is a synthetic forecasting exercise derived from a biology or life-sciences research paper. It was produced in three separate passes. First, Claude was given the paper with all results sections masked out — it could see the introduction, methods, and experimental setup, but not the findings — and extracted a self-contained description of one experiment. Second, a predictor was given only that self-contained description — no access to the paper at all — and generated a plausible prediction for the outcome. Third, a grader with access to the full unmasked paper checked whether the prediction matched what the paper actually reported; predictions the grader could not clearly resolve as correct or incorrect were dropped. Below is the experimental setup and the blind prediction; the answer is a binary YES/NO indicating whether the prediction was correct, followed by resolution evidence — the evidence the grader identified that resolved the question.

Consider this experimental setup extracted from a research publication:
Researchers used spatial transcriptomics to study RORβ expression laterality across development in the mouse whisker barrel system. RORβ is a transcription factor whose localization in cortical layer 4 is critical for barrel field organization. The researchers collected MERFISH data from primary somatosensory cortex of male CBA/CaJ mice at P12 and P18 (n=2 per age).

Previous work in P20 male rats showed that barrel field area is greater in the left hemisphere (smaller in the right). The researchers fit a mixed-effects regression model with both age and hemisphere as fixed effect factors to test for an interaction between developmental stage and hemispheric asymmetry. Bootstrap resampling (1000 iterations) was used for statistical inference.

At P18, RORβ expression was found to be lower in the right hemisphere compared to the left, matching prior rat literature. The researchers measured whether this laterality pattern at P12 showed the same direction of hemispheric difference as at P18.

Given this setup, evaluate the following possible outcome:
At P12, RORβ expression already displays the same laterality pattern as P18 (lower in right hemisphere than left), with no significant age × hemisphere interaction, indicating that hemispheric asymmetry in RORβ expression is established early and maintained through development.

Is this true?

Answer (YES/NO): NO